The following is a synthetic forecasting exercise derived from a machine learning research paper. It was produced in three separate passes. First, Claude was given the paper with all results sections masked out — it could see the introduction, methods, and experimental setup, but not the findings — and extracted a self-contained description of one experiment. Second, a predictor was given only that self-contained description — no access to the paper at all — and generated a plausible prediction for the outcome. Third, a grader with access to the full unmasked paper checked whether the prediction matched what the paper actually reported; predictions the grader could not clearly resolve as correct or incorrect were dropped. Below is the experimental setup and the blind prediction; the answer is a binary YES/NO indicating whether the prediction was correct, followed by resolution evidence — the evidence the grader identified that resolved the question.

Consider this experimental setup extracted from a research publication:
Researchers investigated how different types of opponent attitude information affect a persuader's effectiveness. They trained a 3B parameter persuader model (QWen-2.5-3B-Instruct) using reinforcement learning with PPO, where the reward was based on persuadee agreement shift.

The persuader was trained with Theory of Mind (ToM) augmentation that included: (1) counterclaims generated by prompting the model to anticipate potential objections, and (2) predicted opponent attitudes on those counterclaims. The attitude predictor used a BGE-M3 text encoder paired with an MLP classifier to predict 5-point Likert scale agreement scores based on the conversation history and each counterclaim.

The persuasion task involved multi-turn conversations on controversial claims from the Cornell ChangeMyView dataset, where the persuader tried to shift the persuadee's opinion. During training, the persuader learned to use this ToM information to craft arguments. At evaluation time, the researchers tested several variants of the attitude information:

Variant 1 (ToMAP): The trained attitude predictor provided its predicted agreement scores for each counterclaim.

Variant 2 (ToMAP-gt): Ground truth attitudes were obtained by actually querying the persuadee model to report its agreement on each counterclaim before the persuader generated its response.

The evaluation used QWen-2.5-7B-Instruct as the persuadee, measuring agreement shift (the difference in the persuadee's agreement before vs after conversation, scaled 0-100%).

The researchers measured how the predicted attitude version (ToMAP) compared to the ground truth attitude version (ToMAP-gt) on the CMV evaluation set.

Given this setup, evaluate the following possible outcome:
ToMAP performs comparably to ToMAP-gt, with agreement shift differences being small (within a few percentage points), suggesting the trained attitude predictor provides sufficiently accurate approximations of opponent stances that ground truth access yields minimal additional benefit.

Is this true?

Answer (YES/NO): YES